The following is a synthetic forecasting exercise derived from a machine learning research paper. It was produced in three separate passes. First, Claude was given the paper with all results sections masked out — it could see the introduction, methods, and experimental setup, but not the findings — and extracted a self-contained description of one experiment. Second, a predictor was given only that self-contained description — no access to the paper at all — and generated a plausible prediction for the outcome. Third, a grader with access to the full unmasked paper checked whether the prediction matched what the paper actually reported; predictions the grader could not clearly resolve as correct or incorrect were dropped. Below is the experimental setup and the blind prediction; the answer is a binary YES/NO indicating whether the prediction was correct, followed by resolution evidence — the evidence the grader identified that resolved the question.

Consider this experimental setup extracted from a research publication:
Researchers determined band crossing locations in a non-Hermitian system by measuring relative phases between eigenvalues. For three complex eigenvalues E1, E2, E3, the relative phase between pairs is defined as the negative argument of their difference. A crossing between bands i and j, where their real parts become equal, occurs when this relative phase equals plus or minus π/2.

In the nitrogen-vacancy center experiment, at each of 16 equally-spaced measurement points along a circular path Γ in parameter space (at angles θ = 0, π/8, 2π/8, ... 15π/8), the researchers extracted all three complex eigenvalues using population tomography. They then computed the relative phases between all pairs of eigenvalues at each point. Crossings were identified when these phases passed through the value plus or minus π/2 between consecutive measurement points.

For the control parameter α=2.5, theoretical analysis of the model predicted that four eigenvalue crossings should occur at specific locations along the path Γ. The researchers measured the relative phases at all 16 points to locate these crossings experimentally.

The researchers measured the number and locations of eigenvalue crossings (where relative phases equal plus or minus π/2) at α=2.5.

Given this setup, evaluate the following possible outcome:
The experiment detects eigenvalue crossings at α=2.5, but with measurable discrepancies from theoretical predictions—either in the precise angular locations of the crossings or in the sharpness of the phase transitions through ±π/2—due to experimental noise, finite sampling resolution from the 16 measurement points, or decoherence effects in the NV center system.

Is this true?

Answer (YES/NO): NO